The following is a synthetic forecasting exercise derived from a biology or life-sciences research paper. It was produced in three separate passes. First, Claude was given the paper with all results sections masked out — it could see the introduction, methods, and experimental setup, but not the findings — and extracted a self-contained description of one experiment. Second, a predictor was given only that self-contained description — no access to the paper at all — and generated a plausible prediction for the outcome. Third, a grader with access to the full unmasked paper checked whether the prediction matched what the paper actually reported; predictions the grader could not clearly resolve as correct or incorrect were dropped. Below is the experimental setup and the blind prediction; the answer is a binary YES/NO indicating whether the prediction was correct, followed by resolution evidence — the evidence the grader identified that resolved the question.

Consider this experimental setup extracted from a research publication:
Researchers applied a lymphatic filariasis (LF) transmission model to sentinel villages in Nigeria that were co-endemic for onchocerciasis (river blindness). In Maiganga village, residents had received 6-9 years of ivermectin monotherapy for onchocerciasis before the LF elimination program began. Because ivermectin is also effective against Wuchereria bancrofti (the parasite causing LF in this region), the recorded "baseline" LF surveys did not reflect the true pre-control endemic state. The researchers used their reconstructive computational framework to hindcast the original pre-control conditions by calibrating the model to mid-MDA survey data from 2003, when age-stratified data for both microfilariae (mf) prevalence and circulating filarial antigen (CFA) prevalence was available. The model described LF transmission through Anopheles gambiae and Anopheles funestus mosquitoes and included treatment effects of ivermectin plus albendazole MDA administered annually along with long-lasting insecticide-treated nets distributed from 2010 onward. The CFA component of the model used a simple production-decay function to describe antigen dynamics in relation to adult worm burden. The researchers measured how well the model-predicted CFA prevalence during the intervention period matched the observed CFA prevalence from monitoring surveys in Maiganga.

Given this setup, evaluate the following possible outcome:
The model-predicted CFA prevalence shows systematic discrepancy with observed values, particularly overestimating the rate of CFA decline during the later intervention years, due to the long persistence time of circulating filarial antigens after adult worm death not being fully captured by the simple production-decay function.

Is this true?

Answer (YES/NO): NO